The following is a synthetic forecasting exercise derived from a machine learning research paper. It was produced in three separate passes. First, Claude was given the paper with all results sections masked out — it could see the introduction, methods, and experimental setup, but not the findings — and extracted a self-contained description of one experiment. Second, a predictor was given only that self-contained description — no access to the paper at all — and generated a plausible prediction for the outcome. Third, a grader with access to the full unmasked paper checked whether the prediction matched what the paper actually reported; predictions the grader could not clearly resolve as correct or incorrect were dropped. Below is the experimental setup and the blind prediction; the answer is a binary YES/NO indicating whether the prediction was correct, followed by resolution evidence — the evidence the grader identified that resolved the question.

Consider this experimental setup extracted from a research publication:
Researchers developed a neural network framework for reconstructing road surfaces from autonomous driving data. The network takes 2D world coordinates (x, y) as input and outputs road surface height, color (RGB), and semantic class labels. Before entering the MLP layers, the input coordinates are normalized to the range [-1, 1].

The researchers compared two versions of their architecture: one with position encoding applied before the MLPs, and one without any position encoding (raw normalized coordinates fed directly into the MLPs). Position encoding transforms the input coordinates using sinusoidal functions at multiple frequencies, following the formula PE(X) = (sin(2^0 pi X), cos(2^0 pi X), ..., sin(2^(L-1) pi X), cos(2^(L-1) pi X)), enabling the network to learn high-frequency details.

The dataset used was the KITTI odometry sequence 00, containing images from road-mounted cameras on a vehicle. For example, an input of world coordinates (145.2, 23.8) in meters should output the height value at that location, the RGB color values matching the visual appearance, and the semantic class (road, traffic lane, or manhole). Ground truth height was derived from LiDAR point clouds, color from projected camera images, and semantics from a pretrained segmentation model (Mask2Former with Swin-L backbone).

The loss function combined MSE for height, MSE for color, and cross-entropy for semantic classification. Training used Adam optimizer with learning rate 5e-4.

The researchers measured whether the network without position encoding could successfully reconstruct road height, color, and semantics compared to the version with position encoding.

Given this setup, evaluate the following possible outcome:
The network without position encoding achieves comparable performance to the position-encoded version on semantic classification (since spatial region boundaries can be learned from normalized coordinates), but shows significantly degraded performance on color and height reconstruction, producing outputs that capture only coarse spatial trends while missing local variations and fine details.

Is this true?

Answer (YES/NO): NO